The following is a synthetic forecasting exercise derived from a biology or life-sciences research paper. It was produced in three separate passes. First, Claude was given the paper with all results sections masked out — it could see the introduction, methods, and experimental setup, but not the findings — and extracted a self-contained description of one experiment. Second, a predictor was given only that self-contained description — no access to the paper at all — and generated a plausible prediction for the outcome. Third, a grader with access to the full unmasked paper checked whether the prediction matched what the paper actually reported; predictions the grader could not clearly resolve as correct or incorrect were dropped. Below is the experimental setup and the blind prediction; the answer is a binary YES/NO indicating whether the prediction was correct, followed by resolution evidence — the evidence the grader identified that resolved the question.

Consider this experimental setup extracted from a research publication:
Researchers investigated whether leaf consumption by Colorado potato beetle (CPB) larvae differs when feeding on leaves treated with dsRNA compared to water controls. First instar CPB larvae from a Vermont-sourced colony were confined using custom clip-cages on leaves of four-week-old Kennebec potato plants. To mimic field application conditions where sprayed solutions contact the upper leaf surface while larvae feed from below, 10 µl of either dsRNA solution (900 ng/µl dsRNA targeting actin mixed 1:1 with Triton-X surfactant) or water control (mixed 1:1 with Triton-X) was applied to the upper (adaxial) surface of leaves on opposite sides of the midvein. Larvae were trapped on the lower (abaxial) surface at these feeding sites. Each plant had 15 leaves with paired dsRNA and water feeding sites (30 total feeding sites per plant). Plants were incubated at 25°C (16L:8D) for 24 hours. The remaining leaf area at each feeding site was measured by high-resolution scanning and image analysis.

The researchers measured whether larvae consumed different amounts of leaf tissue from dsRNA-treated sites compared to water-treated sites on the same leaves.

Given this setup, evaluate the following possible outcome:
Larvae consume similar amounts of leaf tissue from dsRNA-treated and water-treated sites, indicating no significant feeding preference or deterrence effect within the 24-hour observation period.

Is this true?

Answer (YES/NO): YES